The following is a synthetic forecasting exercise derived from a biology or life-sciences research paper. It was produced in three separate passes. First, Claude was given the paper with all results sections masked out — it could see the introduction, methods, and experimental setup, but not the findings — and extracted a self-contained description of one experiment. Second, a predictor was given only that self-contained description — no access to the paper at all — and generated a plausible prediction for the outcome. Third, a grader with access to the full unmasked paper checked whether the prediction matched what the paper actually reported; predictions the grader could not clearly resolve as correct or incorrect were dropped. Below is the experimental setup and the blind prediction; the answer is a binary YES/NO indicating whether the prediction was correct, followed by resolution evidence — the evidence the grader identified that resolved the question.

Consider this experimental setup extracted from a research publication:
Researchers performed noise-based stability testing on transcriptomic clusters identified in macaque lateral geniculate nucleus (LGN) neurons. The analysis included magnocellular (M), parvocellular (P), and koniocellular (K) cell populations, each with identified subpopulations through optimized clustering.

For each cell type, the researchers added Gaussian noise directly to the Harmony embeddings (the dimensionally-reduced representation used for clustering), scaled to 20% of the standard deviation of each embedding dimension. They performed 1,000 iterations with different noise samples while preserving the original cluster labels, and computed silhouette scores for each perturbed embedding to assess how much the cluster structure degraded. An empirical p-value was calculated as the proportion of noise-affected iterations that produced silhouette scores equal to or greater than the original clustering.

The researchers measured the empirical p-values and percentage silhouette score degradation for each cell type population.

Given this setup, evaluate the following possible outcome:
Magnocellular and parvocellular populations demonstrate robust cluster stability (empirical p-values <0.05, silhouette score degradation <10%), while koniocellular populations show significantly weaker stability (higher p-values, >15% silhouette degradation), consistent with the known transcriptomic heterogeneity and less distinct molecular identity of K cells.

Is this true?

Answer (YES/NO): NO